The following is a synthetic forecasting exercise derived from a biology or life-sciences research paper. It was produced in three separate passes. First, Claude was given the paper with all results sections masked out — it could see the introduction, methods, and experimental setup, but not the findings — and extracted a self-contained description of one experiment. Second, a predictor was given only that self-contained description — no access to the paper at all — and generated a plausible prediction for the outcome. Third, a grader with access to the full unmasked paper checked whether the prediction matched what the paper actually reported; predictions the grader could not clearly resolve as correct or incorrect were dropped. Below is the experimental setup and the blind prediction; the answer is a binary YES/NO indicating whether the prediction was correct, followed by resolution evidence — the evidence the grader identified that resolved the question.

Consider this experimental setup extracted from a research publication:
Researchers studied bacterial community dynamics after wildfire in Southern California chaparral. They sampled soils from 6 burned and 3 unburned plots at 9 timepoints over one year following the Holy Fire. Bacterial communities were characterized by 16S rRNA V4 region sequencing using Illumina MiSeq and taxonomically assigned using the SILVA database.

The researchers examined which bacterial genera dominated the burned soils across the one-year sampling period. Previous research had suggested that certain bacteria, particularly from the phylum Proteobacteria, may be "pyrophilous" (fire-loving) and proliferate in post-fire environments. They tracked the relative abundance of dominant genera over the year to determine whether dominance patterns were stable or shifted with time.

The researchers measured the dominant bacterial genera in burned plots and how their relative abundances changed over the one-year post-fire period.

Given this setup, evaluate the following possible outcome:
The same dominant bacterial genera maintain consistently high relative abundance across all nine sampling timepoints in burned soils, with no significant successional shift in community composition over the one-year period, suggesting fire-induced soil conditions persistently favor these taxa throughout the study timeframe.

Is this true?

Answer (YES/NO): NO